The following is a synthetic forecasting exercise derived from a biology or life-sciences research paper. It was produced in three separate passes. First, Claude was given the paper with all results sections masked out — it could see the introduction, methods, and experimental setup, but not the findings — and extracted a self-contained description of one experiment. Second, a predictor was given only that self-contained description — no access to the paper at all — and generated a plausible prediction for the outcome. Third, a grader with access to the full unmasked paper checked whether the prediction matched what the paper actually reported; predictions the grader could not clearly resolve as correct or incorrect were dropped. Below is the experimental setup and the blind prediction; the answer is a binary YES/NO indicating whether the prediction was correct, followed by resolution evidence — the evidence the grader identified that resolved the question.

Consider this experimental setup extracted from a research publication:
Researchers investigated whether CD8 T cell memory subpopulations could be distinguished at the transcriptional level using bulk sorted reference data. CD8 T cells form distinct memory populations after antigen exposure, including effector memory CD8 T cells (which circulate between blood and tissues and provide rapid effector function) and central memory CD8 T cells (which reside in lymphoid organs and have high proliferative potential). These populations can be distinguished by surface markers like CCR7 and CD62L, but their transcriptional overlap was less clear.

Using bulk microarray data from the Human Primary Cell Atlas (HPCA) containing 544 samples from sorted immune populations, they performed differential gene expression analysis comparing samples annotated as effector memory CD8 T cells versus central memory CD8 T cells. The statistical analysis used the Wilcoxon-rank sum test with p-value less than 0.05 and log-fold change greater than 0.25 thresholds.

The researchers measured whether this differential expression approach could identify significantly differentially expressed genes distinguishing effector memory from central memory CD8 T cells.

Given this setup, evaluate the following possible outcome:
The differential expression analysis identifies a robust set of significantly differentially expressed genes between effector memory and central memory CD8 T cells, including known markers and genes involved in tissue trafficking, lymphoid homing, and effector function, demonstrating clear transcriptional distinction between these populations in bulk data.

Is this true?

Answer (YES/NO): NO